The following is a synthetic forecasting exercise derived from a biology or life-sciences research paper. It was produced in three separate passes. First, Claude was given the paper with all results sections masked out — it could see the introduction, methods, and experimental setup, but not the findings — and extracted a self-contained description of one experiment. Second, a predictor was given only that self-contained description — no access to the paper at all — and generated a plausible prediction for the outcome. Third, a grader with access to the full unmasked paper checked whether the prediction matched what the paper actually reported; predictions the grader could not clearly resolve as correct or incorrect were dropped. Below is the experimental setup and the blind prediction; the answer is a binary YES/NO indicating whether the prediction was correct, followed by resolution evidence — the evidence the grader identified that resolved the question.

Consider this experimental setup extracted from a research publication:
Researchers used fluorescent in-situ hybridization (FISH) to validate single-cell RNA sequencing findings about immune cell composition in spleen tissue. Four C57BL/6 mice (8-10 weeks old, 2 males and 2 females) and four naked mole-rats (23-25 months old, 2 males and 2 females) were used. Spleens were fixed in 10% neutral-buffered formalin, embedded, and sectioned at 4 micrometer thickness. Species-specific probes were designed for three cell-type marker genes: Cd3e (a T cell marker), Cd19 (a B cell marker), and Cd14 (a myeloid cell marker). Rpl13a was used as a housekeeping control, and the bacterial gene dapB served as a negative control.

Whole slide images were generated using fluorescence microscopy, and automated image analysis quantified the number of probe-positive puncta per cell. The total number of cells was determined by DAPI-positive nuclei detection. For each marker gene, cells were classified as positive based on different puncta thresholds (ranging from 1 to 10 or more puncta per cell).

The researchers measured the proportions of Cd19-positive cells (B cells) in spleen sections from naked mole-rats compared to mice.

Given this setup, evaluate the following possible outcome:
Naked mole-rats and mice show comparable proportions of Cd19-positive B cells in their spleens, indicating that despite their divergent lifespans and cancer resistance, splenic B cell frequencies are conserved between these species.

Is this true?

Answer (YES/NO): NO